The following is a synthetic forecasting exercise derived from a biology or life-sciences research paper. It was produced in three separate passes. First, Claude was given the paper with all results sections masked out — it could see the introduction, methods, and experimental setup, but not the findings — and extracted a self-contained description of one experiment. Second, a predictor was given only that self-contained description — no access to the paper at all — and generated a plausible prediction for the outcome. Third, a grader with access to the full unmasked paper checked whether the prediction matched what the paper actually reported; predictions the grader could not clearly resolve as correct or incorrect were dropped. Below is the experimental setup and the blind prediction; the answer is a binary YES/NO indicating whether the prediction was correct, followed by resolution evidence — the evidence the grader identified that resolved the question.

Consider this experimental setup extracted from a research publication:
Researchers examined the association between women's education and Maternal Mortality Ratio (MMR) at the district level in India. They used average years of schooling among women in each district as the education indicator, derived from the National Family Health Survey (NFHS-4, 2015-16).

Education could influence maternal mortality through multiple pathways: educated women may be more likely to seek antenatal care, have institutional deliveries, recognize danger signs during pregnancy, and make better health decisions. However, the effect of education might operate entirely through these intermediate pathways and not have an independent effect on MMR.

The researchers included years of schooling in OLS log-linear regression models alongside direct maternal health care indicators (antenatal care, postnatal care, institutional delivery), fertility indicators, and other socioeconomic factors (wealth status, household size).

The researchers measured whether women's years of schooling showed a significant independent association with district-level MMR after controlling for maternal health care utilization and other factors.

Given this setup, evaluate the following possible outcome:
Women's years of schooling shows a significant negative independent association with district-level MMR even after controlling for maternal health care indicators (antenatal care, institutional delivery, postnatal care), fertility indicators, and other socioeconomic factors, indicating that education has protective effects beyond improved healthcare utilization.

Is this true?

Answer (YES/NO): YES